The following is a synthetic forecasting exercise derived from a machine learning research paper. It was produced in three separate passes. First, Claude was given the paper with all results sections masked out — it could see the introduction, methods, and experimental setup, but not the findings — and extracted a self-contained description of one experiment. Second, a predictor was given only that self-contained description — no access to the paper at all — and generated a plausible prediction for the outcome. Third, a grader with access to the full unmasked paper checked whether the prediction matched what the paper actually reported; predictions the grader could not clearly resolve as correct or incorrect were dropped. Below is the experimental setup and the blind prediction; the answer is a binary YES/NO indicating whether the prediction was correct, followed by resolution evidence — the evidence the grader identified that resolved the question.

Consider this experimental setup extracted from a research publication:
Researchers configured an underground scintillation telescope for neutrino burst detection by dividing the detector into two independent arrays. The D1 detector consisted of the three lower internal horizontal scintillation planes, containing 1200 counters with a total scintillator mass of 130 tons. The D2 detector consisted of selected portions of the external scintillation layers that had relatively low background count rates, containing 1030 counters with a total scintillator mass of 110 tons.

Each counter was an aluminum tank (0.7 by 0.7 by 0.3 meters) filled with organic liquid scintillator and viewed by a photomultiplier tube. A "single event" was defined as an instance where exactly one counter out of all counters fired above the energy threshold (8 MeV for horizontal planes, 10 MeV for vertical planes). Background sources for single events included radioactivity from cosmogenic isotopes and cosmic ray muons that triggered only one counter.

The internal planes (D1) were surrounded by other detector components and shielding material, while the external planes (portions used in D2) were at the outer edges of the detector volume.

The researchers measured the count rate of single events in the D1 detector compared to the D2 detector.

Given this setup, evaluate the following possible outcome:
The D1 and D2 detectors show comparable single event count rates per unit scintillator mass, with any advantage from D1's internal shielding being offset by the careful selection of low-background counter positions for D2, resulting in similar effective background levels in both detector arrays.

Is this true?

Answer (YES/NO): NO